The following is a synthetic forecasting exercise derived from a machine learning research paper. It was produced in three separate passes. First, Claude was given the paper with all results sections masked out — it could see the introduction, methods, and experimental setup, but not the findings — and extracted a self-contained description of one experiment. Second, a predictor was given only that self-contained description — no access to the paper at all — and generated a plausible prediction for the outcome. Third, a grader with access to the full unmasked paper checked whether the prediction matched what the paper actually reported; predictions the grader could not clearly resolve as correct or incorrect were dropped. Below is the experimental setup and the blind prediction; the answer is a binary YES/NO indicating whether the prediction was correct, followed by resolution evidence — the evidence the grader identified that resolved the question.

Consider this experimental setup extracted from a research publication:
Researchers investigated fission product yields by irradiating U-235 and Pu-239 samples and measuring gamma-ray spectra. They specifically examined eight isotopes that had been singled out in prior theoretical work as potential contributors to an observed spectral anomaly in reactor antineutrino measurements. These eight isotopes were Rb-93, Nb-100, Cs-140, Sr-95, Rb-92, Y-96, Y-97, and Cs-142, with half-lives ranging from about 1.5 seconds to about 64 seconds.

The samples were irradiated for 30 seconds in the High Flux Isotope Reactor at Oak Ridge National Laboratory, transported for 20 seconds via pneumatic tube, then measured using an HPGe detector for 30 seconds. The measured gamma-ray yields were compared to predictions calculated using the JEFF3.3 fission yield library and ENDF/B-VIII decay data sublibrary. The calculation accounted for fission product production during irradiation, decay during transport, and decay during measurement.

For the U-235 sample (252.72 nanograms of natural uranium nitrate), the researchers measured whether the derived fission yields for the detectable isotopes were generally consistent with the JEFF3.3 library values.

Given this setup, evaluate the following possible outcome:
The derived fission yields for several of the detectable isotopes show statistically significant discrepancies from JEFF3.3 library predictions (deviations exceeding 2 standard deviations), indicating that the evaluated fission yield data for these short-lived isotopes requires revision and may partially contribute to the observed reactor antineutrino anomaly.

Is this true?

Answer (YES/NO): NO